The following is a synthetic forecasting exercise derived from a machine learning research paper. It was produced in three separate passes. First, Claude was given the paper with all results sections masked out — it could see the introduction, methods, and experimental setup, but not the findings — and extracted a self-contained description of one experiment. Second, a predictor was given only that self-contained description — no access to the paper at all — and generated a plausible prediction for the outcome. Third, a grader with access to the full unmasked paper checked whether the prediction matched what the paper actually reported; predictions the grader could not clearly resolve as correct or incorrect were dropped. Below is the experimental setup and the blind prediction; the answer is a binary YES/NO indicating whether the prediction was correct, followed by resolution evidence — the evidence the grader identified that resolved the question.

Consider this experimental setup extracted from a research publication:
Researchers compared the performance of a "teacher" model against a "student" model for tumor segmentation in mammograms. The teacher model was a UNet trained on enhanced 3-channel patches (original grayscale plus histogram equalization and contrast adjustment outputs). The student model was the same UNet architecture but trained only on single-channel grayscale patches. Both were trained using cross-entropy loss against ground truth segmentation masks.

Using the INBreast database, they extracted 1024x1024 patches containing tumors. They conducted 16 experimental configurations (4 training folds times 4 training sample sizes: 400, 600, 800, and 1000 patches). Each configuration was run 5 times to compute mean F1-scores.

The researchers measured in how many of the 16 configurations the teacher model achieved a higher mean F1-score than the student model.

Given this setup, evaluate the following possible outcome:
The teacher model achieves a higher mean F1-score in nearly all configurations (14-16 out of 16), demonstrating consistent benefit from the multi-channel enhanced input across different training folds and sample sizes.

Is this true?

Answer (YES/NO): NO